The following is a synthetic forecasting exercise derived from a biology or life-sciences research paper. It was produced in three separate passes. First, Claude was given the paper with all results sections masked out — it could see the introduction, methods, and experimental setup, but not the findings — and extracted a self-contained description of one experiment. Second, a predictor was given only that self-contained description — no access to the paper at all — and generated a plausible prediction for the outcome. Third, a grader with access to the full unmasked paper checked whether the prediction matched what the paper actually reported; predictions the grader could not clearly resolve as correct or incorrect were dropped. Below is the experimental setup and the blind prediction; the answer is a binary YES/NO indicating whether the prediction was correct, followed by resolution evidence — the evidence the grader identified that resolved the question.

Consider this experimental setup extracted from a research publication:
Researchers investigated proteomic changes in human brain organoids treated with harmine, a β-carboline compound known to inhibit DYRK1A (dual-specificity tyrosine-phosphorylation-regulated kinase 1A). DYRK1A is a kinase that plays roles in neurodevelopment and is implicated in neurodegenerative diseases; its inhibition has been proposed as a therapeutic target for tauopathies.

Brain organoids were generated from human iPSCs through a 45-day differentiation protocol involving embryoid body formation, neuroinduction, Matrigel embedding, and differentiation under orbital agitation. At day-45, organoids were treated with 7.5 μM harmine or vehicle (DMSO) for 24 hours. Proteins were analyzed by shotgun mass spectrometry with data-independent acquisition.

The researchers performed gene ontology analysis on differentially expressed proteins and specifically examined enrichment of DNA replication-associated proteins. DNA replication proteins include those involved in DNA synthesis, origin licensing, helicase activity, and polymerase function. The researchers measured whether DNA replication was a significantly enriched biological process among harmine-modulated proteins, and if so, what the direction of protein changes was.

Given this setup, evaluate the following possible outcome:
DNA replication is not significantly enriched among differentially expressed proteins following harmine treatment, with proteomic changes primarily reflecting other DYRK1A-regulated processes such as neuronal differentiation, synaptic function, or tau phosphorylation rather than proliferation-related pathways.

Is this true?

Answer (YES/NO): NO